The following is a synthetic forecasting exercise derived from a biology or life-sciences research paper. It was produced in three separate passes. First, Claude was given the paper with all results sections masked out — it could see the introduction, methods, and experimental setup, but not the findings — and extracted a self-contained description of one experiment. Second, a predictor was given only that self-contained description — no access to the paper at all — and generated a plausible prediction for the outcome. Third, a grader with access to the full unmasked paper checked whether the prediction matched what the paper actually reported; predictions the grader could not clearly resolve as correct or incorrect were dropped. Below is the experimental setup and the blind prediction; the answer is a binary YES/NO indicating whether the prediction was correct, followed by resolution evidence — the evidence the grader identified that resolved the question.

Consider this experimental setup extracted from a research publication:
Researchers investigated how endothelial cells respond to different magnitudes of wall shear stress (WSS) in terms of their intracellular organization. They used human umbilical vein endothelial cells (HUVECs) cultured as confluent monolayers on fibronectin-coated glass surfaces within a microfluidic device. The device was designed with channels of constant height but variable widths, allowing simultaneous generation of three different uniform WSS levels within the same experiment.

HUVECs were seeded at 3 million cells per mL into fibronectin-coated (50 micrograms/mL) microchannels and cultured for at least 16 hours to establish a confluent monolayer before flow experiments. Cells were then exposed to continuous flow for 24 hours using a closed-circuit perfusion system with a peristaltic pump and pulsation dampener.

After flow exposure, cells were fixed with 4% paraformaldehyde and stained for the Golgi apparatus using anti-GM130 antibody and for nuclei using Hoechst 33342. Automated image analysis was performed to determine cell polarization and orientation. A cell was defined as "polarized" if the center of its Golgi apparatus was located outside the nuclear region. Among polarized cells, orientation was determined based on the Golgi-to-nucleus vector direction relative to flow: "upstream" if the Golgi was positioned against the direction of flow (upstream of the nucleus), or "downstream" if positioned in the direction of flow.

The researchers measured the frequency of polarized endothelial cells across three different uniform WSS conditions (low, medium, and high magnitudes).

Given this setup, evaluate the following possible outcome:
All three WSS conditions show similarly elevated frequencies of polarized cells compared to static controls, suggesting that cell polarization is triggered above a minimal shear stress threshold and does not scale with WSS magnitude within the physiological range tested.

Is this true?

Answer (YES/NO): YES